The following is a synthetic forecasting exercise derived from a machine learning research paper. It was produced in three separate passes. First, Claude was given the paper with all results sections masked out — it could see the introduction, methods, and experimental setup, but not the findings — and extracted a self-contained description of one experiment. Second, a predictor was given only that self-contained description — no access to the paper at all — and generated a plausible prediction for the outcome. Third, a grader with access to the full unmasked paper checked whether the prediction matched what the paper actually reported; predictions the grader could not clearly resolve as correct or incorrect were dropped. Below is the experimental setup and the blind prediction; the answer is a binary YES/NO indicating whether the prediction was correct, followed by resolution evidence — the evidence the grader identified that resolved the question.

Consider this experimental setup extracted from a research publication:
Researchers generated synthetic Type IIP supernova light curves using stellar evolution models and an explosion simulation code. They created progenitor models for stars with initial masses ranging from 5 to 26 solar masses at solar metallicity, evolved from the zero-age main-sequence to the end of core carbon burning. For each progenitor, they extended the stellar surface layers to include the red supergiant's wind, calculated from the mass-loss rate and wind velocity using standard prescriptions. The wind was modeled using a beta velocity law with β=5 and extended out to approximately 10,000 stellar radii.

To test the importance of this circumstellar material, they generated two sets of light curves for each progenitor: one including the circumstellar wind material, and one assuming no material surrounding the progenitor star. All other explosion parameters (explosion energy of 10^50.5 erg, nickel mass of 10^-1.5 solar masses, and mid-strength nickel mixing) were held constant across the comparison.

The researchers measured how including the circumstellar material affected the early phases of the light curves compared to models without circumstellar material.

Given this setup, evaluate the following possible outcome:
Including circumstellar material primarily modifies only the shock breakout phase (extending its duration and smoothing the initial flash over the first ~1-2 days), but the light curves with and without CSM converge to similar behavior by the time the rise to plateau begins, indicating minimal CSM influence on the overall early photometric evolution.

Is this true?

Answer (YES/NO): NO